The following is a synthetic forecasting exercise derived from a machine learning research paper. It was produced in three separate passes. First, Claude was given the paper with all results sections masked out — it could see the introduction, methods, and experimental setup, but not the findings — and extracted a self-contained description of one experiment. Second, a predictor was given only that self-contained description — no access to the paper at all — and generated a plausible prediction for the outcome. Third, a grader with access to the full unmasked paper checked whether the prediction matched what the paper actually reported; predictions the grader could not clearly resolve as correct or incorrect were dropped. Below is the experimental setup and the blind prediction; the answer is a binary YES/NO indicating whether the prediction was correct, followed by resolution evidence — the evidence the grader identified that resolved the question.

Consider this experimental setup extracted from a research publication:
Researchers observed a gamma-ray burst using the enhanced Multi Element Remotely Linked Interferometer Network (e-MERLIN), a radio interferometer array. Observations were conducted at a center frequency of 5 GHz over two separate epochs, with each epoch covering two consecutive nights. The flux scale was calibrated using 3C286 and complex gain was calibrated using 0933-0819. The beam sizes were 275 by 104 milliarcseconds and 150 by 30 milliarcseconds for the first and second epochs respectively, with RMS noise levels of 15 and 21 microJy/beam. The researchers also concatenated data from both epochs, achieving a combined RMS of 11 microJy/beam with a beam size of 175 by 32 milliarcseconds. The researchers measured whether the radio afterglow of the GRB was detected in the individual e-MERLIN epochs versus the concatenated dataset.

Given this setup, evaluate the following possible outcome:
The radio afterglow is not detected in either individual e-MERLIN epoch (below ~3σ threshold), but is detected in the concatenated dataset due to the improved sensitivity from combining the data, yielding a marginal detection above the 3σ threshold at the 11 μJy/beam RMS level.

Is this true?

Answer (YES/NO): YES